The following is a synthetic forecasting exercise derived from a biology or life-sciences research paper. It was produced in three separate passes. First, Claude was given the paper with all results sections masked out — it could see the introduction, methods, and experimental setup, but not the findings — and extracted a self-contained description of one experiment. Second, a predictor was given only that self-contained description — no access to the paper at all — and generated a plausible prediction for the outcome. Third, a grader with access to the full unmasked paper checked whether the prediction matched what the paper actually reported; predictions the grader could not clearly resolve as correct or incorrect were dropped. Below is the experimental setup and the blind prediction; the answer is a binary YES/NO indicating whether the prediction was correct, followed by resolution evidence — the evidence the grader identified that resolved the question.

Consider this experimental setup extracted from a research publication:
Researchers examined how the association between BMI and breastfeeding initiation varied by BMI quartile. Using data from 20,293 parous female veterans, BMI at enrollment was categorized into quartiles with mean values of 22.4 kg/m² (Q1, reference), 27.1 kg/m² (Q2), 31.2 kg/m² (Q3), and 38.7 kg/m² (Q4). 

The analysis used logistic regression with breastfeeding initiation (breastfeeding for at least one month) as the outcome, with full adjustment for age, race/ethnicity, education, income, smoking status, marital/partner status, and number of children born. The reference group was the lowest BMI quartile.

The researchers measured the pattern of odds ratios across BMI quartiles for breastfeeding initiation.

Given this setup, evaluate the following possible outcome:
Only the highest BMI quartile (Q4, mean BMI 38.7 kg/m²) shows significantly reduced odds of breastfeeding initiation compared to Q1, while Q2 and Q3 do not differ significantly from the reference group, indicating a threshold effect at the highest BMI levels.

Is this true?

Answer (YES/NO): NO